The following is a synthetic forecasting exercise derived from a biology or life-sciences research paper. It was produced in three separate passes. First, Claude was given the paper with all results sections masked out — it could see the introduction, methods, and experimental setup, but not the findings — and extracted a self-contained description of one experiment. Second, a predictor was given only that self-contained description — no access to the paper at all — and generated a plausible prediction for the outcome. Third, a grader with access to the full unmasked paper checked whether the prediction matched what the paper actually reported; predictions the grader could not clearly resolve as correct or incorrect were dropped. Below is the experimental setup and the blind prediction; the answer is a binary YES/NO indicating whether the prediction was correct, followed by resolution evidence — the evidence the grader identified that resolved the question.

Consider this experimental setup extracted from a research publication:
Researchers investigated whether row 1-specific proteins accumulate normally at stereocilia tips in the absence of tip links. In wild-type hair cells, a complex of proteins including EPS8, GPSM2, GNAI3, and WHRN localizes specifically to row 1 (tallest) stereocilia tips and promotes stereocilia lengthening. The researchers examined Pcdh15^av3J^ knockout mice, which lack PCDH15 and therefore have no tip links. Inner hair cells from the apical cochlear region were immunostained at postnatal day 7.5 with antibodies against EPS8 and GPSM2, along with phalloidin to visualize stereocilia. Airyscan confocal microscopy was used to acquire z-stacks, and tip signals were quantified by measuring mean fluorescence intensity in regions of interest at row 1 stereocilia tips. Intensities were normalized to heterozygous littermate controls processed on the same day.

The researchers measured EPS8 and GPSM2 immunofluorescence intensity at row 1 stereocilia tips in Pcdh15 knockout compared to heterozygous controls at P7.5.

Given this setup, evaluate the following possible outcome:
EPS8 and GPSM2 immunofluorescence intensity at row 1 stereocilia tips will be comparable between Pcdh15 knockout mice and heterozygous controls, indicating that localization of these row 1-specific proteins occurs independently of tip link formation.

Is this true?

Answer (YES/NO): NO